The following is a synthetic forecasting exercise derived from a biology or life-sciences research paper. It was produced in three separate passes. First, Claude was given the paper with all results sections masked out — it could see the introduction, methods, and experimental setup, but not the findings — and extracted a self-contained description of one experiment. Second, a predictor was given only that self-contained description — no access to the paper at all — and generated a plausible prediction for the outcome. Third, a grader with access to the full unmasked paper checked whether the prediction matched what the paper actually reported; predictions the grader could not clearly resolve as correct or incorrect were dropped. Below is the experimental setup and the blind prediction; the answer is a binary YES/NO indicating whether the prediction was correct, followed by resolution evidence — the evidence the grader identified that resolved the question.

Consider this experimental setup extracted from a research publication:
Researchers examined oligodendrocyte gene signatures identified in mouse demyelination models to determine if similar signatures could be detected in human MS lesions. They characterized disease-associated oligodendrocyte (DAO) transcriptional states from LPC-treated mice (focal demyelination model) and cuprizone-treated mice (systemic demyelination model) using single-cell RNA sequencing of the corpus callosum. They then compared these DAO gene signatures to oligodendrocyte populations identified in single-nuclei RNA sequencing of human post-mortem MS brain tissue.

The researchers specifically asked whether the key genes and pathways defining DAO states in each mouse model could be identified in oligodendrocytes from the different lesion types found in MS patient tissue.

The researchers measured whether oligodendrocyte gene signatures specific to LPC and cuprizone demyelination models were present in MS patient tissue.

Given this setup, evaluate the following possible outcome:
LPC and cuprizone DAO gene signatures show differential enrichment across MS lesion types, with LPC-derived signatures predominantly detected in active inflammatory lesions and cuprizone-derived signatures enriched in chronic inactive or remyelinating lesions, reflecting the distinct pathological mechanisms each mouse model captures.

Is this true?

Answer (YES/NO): NO